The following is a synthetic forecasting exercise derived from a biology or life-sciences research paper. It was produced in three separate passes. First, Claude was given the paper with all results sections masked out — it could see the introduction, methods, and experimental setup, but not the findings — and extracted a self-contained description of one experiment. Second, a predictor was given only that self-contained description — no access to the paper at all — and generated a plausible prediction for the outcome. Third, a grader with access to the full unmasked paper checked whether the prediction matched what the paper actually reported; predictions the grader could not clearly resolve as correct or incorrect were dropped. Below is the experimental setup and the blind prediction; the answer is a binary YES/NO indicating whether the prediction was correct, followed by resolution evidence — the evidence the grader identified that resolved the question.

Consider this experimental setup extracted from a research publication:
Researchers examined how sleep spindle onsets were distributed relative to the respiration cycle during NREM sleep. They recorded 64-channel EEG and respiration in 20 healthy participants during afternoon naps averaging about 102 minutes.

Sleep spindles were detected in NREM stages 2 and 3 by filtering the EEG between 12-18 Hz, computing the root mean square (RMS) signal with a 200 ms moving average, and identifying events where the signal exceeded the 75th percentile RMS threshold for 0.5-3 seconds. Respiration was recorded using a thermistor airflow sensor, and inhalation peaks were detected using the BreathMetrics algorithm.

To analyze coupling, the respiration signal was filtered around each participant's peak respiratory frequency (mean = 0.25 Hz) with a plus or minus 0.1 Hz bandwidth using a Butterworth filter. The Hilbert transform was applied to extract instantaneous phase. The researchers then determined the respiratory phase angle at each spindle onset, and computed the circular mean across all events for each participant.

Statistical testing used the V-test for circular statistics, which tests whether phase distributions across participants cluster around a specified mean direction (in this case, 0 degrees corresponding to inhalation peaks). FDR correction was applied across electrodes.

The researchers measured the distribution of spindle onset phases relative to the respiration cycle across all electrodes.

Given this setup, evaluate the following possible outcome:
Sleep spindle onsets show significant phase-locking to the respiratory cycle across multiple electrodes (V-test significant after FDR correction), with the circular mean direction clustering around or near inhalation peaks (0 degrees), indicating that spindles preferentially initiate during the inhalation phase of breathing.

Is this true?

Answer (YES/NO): YES